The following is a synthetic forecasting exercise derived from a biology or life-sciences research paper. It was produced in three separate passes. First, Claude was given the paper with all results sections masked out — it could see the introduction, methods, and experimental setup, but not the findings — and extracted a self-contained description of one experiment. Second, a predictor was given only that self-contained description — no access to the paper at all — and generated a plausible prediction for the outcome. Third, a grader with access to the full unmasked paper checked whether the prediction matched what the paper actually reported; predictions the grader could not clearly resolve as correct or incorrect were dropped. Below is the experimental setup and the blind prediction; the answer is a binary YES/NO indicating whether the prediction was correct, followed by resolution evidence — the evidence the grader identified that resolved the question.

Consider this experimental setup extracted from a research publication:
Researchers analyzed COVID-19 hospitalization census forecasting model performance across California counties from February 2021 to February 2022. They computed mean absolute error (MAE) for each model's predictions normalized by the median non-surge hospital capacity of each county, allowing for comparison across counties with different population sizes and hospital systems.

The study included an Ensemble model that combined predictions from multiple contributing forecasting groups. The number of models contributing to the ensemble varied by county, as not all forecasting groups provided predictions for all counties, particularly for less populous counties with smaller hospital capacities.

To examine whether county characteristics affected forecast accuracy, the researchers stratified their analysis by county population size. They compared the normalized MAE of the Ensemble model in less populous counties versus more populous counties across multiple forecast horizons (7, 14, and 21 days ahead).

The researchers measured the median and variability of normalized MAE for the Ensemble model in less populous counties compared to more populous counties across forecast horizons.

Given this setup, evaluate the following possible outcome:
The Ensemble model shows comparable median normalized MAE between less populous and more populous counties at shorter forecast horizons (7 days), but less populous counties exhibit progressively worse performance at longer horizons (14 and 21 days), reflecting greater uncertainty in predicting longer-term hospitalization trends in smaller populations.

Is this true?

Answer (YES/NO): NO